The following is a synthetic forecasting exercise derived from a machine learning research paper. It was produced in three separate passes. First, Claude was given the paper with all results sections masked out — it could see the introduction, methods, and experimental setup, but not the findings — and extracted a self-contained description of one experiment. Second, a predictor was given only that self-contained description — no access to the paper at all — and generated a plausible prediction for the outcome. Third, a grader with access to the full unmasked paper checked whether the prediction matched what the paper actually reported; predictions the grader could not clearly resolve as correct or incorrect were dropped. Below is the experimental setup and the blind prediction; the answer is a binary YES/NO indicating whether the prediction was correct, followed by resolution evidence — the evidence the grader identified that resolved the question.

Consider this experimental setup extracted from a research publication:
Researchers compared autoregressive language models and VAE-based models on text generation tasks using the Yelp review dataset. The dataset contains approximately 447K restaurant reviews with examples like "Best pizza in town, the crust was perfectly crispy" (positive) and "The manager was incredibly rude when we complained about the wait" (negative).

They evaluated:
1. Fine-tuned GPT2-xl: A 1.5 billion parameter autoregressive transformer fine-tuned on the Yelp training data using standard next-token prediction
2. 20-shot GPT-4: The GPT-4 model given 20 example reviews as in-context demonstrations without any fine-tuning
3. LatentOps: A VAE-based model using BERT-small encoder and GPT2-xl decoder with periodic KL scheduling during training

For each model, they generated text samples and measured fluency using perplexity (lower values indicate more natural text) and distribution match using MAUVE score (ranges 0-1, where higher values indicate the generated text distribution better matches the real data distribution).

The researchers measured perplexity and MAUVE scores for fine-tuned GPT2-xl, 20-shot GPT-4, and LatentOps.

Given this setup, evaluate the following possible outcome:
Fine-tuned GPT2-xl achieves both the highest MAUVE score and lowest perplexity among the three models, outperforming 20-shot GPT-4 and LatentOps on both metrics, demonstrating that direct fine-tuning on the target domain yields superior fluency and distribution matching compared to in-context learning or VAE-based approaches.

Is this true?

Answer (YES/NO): NO